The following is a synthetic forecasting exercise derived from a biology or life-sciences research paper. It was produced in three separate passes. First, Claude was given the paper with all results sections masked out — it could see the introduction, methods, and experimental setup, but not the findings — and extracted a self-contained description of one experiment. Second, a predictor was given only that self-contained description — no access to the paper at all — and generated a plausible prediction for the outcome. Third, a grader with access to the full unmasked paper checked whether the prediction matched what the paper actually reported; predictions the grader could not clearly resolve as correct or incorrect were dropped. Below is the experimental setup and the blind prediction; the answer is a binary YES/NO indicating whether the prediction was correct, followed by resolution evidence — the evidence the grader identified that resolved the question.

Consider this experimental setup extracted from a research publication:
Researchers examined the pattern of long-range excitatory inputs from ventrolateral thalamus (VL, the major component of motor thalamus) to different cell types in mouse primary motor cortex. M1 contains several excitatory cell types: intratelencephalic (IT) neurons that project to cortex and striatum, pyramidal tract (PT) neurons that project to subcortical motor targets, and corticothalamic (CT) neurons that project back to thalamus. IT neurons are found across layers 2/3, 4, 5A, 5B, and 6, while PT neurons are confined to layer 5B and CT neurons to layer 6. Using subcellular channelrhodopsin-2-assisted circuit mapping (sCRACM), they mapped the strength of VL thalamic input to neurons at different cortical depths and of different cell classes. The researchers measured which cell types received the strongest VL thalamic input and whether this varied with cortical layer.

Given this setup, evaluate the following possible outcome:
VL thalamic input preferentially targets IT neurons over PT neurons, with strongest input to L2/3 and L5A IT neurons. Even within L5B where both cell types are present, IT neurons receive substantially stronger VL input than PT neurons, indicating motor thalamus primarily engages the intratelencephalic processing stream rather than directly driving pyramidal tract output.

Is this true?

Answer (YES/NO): NO